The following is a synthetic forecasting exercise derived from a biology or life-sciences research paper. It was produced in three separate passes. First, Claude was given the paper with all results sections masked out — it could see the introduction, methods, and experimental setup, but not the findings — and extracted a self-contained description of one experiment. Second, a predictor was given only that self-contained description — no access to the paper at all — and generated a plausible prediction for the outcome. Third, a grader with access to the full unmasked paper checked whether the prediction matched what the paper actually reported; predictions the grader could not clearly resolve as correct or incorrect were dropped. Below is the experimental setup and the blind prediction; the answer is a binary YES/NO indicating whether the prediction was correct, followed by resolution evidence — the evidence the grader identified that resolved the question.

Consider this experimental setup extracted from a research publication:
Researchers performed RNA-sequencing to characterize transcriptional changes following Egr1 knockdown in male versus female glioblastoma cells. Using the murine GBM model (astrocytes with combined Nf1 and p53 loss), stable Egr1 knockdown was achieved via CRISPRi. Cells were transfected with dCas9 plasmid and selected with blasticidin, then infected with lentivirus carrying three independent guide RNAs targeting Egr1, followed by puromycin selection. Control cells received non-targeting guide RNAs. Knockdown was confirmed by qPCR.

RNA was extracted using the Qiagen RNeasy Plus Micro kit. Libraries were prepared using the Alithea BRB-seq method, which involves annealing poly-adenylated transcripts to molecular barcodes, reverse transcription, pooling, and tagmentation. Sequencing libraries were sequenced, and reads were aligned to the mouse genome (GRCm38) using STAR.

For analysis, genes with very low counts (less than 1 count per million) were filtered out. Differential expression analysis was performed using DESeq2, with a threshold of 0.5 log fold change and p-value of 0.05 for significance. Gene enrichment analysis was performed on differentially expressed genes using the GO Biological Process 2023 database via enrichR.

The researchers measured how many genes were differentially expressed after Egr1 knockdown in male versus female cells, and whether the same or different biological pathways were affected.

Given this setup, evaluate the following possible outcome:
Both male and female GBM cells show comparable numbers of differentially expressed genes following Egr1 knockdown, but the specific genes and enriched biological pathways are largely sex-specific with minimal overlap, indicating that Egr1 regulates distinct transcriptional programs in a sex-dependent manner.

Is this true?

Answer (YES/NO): NO